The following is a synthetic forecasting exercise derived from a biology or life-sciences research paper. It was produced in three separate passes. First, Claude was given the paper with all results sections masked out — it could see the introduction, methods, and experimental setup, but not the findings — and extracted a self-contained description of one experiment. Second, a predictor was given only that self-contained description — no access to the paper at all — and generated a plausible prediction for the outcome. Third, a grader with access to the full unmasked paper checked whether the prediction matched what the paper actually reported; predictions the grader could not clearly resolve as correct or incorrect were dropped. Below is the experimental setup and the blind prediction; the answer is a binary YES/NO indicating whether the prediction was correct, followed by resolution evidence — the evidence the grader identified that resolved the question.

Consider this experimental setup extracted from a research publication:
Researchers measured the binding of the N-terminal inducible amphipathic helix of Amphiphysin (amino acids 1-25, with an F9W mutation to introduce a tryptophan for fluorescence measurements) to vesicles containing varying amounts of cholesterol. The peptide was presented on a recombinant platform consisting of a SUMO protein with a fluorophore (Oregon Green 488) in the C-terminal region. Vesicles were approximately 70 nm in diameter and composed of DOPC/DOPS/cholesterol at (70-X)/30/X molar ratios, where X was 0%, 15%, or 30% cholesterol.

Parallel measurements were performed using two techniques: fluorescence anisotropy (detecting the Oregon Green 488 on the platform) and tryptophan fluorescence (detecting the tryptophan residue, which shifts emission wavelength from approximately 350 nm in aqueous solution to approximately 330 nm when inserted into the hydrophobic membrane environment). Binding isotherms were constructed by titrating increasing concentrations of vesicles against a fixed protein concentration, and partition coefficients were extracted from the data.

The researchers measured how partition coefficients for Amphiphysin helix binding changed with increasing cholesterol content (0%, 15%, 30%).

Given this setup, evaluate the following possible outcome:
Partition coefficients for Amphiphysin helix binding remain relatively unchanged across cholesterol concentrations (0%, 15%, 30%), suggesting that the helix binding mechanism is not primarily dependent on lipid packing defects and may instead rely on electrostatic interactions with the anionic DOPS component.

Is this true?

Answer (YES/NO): NO